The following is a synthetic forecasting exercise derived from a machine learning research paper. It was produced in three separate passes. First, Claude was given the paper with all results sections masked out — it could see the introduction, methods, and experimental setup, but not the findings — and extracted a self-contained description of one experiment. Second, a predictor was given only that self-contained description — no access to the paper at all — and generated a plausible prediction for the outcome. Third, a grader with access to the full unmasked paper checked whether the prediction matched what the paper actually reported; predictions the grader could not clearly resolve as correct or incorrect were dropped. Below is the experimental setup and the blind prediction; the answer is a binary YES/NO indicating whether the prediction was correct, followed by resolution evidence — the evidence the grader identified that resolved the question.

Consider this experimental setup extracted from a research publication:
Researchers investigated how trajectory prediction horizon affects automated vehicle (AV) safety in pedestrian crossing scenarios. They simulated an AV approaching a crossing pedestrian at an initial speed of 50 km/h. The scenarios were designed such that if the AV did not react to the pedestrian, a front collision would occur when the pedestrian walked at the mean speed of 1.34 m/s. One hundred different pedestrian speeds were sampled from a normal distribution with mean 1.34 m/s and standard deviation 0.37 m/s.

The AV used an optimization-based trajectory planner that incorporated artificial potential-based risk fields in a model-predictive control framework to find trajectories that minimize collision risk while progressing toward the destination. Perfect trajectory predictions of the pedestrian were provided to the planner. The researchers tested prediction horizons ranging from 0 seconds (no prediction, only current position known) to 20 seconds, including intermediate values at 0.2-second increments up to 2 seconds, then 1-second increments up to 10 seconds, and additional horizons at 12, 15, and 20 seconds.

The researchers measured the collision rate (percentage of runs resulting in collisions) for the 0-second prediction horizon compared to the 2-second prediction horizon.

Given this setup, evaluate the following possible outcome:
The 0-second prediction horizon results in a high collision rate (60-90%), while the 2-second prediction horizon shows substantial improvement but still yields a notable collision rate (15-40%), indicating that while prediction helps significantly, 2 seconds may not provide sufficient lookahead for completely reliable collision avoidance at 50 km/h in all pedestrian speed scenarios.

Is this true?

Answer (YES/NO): NO